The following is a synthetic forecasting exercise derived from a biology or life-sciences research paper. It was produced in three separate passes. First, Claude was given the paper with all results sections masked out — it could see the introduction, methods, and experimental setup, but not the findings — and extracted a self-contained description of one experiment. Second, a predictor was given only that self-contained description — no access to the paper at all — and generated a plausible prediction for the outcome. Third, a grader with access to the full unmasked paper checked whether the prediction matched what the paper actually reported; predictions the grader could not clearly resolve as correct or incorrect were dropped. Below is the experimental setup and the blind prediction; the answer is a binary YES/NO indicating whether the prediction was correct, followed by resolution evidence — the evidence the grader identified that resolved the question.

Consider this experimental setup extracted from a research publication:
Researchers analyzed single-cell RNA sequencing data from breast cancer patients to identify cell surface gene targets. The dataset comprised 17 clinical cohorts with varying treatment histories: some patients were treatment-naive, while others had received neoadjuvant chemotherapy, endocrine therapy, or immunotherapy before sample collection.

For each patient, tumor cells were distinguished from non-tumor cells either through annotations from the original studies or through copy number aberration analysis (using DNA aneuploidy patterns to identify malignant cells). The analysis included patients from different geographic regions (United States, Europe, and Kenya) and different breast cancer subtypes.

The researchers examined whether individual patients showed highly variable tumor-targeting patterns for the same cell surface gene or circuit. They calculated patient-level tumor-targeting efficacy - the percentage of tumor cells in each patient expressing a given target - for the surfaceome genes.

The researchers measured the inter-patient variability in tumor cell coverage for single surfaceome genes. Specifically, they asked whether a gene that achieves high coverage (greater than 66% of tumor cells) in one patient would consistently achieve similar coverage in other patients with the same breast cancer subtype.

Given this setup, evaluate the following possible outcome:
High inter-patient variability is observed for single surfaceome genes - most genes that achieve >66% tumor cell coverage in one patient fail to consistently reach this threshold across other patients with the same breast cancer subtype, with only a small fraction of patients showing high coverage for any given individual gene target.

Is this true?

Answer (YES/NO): YES